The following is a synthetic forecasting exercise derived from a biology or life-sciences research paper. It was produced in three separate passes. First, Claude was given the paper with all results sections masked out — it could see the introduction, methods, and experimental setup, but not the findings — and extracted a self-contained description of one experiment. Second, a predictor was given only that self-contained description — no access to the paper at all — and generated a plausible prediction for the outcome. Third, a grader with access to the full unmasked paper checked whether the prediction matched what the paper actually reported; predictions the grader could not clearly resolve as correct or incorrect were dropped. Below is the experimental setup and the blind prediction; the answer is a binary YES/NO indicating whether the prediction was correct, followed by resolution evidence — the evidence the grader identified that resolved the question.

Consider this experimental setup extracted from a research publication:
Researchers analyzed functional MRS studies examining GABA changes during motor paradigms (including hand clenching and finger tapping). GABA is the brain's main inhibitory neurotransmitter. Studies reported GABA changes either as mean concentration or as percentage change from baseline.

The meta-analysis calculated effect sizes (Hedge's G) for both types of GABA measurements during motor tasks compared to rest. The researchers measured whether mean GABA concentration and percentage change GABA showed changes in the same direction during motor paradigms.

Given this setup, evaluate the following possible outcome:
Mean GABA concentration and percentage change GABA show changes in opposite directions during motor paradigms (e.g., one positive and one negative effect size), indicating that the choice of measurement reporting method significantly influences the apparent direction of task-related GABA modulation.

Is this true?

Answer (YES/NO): YES